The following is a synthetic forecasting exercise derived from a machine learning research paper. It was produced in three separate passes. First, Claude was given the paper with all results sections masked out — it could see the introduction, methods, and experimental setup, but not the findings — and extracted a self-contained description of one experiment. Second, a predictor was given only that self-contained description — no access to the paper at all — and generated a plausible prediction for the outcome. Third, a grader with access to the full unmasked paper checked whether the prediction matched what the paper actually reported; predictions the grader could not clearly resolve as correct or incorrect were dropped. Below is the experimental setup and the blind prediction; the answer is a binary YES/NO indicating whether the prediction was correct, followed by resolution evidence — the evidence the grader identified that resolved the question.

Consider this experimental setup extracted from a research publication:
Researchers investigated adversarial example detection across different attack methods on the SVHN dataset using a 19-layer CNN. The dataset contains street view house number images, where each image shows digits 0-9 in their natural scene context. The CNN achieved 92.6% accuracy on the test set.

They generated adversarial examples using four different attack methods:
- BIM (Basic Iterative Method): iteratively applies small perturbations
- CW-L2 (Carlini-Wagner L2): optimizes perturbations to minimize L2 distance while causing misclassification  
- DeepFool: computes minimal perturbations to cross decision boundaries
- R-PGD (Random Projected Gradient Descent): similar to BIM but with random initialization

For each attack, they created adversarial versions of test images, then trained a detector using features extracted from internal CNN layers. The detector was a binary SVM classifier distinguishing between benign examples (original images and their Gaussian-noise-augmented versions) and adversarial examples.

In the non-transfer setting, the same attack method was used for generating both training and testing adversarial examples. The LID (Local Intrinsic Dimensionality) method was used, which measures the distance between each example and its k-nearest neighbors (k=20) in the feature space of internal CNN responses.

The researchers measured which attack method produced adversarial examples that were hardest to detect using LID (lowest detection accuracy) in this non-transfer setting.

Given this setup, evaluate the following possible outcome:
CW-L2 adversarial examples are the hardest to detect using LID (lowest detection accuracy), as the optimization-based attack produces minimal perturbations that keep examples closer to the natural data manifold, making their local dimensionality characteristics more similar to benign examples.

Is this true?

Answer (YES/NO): YES